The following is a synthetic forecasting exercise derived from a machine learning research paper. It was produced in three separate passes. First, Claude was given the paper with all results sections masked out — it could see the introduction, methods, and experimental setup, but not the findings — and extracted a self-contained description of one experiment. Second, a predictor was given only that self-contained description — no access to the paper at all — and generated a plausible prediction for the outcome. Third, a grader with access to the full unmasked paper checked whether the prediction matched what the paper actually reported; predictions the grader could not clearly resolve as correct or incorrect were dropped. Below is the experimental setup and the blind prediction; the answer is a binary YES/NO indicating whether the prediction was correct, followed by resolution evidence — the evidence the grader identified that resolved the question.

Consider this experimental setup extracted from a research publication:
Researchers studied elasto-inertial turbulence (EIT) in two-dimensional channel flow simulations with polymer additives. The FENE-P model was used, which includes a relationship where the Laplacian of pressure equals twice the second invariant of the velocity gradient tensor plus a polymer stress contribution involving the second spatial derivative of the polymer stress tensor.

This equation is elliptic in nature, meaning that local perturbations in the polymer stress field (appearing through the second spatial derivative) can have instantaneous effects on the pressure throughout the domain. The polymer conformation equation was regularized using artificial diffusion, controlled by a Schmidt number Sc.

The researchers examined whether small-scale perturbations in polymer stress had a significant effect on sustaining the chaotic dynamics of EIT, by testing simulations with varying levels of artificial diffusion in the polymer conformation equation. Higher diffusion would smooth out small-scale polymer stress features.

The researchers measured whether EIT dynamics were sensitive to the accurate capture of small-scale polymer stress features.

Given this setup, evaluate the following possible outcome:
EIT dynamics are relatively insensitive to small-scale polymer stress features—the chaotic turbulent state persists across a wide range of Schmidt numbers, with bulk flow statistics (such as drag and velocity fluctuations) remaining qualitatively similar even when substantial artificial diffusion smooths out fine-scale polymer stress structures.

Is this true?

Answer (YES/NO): NO